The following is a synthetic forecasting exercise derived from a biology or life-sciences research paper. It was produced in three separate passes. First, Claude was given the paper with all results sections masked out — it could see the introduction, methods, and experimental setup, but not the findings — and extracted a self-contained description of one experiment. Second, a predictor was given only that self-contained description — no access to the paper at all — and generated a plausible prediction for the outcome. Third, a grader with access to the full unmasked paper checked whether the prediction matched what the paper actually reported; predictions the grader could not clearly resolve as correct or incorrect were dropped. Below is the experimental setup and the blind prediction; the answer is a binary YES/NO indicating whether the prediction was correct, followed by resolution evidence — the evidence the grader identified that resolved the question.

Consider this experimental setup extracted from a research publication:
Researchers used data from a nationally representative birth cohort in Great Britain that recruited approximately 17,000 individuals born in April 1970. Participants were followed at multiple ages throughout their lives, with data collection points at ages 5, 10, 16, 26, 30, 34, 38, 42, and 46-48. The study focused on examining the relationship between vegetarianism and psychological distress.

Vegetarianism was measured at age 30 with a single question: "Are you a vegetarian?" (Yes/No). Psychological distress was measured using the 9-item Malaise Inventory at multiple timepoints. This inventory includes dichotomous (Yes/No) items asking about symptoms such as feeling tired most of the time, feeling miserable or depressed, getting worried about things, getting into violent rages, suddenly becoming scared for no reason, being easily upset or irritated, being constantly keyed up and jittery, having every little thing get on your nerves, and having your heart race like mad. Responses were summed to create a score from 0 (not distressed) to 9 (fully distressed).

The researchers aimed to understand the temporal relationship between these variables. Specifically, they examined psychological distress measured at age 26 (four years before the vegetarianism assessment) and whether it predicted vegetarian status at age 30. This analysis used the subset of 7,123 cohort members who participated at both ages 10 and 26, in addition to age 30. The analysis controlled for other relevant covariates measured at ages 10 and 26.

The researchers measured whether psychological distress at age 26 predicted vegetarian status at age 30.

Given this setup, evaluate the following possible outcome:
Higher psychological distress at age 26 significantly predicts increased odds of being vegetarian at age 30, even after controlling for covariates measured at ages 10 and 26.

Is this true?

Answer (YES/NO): YES